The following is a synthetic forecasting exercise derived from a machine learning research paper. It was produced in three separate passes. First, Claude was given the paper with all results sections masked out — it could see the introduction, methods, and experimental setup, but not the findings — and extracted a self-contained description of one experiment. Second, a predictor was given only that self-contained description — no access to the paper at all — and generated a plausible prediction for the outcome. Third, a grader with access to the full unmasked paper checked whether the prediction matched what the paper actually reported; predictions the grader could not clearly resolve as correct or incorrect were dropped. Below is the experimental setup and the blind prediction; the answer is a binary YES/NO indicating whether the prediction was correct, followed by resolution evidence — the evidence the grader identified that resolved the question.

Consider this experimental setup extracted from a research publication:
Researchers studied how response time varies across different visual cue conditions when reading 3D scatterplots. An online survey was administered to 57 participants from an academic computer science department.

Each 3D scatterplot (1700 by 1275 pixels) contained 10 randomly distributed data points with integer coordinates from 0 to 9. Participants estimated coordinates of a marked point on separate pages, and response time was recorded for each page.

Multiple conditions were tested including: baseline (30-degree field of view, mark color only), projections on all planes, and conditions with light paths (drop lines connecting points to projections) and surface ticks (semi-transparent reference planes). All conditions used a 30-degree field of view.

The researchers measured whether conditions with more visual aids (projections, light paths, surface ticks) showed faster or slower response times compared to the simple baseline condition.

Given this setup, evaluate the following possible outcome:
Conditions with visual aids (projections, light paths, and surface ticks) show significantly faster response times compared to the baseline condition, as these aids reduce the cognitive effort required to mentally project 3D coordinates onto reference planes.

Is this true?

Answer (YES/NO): NO